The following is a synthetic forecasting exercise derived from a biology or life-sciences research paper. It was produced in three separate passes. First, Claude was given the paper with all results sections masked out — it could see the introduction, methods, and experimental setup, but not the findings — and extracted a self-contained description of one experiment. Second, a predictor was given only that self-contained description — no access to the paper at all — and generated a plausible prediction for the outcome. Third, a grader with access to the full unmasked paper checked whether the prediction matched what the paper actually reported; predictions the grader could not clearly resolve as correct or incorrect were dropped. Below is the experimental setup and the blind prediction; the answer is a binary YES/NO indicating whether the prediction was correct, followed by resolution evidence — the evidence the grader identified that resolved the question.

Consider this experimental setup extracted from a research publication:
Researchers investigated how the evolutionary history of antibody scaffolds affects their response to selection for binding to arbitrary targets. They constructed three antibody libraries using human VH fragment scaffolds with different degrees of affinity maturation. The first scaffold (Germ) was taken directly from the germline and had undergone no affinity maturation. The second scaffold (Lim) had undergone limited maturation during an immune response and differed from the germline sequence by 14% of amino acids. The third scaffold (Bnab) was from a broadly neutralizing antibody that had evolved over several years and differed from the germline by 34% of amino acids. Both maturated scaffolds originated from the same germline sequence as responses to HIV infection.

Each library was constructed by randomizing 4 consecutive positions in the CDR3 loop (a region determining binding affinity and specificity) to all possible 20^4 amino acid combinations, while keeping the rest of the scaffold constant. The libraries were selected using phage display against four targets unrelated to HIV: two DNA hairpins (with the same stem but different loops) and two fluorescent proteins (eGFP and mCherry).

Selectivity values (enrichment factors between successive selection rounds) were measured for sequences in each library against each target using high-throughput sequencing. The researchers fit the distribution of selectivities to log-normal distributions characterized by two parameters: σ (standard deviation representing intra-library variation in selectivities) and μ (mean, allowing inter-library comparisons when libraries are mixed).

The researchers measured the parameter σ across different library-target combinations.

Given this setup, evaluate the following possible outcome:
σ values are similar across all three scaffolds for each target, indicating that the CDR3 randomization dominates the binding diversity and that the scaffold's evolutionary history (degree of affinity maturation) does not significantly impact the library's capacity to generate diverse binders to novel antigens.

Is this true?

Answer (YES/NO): NO